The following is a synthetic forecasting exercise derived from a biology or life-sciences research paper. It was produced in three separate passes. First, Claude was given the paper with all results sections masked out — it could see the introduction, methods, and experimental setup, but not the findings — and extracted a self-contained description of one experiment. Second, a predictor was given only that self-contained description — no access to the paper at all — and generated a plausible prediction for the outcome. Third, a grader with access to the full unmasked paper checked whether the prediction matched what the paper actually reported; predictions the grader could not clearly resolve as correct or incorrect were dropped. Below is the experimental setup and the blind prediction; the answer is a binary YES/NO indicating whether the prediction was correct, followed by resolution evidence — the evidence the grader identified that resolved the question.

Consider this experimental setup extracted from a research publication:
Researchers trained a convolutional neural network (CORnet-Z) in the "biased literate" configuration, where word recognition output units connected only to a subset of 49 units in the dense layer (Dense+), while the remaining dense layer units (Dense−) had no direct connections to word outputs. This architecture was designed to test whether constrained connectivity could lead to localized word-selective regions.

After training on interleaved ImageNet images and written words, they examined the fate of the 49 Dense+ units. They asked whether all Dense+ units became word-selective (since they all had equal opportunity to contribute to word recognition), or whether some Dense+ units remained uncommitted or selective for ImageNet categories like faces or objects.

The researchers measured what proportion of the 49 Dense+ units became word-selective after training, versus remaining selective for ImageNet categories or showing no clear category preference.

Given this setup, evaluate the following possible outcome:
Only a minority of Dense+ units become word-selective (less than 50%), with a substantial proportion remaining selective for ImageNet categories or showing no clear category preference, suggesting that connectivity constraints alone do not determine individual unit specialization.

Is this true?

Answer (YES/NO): NO